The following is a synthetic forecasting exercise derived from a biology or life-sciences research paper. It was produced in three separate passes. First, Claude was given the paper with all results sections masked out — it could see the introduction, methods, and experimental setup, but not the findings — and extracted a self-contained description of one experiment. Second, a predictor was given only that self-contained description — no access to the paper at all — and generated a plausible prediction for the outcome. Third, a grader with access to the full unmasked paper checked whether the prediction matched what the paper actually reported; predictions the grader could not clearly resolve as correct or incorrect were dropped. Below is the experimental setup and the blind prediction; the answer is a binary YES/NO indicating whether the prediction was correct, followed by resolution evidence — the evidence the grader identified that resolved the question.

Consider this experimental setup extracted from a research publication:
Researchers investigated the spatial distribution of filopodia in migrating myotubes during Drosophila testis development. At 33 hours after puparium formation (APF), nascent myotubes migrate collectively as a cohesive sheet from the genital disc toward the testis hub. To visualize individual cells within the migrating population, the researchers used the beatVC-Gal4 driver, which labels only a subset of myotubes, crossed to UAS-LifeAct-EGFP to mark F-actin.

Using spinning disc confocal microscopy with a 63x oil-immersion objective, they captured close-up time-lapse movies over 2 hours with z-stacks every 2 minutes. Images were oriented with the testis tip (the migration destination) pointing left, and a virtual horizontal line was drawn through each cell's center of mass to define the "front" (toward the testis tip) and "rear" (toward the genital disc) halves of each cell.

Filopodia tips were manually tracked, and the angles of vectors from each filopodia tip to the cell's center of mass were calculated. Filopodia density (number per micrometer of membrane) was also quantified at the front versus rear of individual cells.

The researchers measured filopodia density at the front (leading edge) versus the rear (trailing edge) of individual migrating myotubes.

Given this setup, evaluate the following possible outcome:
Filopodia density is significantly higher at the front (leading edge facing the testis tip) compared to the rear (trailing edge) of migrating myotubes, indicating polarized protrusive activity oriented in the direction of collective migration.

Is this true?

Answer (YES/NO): NO